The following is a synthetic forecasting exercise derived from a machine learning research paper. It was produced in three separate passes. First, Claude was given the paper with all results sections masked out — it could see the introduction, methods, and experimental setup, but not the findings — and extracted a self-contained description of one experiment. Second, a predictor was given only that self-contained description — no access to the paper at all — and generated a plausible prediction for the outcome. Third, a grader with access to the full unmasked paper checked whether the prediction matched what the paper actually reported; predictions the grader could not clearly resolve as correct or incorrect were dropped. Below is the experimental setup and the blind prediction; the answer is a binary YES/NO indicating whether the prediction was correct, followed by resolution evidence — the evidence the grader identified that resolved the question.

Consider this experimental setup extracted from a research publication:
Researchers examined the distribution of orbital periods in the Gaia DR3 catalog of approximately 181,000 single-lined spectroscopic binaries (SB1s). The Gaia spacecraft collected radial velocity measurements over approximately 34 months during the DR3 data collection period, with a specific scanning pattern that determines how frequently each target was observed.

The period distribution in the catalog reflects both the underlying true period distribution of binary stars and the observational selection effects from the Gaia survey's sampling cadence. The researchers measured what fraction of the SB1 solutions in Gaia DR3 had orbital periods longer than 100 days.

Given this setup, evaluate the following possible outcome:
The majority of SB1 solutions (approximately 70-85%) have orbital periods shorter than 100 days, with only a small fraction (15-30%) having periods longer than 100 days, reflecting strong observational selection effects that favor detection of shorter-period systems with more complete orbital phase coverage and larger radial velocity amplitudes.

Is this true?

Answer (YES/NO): NO